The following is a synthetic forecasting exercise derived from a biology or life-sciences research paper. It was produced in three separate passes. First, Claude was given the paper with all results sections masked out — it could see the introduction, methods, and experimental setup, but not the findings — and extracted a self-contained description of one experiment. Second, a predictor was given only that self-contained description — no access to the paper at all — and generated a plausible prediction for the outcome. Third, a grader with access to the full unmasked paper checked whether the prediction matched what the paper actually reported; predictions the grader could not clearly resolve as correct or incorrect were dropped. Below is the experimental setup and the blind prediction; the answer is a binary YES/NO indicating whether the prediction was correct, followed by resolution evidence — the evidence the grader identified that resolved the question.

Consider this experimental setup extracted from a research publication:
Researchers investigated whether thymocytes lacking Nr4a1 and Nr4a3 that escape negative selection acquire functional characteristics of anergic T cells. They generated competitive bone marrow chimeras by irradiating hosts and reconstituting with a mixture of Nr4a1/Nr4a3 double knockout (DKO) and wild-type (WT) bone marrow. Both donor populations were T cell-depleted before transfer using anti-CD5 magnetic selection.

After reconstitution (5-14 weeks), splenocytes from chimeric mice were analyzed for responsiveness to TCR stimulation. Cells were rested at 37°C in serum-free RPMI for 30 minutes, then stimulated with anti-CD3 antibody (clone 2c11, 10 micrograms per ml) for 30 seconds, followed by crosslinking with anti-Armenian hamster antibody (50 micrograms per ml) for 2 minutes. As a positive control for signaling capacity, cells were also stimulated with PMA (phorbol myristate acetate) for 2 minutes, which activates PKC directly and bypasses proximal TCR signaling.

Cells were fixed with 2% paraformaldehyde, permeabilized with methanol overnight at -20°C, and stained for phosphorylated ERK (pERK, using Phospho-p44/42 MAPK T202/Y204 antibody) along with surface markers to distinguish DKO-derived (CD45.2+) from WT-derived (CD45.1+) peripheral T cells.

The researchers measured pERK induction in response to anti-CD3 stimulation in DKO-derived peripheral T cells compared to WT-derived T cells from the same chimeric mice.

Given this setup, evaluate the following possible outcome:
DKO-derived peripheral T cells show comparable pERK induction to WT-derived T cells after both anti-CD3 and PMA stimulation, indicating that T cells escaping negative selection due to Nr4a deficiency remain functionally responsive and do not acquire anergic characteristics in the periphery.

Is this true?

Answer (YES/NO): NO